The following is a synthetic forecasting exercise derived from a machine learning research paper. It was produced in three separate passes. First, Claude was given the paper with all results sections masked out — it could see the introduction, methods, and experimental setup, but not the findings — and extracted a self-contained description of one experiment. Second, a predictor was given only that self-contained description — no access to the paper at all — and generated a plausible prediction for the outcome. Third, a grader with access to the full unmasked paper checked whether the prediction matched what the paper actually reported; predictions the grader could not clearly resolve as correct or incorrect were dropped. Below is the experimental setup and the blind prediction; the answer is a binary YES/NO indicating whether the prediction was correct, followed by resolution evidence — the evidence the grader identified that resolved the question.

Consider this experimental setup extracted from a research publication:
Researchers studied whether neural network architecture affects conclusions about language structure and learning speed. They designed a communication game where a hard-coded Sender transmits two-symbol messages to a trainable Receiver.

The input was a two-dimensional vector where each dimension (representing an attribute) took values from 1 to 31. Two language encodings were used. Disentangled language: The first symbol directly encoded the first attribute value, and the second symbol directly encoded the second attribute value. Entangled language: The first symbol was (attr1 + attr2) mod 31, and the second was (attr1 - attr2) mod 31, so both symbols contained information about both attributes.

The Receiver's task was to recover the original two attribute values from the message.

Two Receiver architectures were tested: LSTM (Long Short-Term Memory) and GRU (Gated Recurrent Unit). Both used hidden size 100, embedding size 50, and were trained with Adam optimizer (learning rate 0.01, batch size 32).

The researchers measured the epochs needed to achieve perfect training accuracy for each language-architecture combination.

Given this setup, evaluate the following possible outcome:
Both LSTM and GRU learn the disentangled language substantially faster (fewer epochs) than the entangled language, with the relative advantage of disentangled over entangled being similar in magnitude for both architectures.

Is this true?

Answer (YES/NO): NO